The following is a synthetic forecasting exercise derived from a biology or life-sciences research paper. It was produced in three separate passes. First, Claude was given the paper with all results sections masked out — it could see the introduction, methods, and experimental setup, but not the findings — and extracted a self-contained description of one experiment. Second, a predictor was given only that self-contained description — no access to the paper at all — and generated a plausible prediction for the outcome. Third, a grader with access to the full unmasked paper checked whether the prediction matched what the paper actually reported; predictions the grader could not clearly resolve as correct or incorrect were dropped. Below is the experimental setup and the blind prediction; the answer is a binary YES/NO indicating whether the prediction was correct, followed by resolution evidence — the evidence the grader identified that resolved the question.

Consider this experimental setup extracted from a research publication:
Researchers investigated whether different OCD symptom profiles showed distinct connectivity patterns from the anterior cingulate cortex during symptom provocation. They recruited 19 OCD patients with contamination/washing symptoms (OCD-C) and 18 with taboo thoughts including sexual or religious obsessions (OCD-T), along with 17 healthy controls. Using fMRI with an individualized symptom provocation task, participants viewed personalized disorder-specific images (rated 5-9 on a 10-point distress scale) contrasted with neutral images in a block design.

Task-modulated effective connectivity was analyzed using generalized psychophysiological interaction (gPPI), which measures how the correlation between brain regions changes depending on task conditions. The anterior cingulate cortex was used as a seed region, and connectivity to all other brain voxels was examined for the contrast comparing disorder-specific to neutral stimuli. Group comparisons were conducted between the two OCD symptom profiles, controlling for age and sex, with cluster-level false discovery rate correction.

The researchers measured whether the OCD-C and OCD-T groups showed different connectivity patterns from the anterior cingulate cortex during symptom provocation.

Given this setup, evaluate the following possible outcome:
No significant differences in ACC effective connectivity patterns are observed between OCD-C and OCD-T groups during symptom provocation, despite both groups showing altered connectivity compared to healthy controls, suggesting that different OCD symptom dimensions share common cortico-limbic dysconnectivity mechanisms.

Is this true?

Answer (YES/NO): NO